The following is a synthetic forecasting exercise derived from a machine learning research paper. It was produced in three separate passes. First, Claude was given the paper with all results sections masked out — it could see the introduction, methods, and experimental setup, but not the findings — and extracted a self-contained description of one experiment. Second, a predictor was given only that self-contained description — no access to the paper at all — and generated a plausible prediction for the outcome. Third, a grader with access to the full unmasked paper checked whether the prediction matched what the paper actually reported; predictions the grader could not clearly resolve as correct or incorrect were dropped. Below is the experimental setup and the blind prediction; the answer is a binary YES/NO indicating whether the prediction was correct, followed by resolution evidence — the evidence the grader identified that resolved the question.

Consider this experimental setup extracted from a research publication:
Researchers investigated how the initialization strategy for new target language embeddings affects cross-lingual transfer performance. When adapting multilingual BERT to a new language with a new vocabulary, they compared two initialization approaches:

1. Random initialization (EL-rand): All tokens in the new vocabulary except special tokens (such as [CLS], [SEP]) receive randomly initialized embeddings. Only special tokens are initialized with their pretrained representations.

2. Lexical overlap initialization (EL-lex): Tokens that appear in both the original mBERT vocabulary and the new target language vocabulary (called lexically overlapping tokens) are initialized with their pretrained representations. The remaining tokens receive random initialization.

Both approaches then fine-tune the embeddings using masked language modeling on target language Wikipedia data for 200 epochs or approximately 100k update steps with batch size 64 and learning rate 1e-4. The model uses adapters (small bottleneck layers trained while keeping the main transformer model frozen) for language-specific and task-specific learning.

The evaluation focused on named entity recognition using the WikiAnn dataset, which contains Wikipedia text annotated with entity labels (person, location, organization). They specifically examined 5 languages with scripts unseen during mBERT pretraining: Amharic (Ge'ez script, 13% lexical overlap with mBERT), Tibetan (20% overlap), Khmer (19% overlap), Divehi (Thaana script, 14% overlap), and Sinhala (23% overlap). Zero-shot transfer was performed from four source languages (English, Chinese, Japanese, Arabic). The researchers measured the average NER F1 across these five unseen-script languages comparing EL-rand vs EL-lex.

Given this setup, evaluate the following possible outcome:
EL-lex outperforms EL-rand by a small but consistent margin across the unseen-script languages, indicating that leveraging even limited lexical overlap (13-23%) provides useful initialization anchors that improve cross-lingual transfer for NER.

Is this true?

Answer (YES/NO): NO